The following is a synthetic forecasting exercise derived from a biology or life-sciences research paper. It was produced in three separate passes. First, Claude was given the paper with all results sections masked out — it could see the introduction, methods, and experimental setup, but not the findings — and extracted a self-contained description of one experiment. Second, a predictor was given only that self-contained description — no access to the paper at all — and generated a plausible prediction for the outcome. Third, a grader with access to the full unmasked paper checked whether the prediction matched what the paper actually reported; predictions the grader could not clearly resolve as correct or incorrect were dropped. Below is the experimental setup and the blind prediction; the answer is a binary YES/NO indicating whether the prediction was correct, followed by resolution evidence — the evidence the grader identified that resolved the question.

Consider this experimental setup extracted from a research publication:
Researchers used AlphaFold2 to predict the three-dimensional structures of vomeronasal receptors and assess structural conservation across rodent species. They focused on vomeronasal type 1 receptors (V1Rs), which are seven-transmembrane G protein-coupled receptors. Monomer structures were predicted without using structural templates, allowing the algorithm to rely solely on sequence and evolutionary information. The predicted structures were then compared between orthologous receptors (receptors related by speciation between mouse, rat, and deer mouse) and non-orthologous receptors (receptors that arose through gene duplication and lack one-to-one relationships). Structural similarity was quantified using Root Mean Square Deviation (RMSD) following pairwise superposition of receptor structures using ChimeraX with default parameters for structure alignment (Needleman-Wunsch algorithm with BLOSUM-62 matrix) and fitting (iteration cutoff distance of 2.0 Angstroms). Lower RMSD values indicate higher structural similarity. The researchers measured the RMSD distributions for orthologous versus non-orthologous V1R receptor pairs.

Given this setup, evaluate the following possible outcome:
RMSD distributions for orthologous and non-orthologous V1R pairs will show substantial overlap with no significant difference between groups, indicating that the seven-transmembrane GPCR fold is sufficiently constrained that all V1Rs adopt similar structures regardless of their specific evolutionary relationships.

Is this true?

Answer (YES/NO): NO